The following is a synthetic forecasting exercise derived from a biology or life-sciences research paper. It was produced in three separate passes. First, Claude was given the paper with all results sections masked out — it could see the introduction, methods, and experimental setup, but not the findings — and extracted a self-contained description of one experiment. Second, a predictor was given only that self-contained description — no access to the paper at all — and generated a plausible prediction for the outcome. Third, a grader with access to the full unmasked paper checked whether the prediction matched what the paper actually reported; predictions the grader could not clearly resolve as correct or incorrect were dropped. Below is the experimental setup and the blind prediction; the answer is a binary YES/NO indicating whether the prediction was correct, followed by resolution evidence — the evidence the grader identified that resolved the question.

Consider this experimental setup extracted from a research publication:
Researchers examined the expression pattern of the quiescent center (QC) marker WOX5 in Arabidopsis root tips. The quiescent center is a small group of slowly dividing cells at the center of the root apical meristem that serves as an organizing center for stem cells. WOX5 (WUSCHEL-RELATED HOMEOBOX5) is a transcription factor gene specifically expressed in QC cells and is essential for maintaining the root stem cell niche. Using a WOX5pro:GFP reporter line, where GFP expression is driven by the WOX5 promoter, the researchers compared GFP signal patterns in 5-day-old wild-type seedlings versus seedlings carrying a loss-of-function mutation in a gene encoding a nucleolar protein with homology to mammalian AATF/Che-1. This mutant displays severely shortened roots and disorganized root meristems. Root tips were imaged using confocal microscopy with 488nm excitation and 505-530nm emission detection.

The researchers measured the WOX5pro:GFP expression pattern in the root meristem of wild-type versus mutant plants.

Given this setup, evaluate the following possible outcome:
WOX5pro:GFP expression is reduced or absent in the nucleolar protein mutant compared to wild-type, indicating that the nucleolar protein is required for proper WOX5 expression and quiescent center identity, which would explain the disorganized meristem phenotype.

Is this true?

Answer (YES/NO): YES